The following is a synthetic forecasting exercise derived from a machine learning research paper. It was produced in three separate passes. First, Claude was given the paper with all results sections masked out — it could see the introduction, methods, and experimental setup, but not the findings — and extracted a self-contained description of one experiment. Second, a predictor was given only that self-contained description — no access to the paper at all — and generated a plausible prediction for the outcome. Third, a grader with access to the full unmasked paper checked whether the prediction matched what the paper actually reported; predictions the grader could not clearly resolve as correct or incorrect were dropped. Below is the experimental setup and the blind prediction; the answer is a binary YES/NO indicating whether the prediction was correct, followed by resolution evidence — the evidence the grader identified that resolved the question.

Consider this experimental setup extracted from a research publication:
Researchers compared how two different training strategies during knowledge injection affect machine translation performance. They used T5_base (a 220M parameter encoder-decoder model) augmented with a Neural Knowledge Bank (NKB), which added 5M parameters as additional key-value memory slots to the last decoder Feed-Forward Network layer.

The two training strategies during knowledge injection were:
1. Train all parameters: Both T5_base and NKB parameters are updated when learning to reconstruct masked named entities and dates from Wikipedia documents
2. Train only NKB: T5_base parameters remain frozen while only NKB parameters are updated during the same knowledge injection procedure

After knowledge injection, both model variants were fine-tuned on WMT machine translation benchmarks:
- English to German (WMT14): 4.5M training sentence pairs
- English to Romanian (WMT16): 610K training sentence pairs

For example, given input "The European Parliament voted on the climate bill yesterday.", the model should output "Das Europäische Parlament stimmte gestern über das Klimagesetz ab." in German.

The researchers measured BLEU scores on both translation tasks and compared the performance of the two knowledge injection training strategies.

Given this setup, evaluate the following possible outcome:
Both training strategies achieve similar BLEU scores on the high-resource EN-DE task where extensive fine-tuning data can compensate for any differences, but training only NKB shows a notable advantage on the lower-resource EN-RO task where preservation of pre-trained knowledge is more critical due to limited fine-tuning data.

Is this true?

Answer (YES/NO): NO